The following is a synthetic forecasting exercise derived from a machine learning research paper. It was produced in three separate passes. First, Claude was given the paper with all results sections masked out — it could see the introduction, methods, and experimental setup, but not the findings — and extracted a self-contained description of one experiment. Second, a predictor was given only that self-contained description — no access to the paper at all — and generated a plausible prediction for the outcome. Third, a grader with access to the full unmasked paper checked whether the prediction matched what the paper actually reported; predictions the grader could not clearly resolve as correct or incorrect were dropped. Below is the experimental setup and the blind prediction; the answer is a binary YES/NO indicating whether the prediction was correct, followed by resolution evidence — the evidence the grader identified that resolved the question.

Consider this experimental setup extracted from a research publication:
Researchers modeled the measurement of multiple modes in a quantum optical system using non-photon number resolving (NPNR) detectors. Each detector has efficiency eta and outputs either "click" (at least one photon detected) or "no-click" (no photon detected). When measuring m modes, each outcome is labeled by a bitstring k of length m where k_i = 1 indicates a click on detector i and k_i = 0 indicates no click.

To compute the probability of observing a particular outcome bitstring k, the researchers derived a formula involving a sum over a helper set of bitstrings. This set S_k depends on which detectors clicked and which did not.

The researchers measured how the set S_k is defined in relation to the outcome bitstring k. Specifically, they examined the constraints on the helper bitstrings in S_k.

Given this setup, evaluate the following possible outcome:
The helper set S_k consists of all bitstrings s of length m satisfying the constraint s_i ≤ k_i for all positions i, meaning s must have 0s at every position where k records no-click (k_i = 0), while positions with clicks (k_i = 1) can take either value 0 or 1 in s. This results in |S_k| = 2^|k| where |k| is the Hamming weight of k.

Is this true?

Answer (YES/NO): NO